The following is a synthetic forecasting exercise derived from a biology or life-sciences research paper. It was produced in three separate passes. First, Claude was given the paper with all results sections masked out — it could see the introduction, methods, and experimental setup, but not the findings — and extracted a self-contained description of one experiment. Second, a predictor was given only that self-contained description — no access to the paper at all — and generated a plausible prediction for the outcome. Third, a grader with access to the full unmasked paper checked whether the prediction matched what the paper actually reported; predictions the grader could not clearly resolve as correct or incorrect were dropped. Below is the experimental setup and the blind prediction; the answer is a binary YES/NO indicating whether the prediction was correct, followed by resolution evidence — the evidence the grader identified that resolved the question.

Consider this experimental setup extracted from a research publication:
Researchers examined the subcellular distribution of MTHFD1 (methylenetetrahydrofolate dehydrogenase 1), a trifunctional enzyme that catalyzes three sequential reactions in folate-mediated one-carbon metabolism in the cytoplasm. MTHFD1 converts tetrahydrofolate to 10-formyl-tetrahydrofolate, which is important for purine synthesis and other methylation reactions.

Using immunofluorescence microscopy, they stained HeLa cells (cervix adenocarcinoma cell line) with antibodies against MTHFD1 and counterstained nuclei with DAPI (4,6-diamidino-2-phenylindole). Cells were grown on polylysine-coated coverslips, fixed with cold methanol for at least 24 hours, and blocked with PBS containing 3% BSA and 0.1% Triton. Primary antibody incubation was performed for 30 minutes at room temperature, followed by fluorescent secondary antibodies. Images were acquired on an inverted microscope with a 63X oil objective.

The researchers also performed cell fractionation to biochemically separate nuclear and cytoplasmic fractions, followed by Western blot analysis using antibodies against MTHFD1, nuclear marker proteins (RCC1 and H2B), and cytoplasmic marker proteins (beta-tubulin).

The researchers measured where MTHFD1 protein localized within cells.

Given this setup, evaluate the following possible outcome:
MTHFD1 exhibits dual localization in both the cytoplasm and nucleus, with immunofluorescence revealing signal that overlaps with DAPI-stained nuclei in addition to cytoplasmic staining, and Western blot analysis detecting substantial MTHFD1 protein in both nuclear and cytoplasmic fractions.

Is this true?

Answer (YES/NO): YES